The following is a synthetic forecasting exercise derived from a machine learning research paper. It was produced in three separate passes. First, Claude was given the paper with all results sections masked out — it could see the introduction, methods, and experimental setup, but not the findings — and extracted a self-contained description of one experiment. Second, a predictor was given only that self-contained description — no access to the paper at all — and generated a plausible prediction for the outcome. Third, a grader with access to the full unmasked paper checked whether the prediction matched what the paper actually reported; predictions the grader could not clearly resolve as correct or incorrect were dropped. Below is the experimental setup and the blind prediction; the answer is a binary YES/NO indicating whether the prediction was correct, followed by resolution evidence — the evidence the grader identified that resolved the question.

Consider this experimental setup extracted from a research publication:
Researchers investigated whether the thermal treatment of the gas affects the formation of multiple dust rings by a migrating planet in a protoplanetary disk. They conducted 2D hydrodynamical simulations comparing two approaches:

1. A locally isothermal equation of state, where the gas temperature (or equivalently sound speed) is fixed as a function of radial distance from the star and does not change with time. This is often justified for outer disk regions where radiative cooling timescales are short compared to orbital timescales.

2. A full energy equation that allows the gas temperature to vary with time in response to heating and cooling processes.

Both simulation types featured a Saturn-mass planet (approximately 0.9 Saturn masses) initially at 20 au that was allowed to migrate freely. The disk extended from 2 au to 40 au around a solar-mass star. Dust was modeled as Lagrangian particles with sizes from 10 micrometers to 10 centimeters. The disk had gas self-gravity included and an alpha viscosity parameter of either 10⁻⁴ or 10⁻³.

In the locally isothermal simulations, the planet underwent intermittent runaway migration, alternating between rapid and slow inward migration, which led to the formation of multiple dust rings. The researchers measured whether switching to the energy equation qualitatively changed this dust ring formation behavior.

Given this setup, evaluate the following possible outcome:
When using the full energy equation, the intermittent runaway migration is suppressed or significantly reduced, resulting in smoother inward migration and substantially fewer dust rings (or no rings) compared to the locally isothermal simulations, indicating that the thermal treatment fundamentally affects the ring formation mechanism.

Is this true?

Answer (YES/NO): NO